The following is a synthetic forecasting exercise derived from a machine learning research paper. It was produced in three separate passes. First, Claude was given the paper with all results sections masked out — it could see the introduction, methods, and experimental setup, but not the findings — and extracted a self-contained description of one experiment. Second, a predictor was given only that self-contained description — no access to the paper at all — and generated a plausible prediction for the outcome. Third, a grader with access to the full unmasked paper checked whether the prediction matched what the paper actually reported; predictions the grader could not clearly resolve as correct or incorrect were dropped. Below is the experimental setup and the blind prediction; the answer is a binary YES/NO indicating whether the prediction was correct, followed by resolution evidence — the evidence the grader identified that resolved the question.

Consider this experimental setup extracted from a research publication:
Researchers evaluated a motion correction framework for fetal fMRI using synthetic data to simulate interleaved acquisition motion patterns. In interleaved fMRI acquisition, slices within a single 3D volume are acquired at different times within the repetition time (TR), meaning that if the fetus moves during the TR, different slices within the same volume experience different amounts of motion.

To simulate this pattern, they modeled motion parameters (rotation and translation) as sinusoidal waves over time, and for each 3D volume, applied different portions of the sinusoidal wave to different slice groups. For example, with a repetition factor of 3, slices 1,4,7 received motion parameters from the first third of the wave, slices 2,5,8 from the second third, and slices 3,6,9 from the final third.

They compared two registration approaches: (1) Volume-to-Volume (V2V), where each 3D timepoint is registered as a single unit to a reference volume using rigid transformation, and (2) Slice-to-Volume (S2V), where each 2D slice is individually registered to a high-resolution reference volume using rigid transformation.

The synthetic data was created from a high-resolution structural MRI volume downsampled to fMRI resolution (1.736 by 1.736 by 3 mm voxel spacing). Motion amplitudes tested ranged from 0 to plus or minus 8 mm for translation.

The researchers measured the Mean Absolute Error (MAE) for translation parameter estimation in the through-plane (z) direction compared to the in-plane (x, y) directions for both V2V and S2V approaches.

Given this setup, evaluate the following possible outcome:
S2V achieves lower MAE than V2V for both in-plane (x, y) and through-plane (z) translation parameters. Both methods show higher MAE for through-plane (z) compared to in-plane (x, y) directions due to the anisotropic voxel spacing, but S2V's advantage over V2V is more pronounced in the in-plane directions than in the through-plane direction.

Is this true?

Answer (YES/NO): NO